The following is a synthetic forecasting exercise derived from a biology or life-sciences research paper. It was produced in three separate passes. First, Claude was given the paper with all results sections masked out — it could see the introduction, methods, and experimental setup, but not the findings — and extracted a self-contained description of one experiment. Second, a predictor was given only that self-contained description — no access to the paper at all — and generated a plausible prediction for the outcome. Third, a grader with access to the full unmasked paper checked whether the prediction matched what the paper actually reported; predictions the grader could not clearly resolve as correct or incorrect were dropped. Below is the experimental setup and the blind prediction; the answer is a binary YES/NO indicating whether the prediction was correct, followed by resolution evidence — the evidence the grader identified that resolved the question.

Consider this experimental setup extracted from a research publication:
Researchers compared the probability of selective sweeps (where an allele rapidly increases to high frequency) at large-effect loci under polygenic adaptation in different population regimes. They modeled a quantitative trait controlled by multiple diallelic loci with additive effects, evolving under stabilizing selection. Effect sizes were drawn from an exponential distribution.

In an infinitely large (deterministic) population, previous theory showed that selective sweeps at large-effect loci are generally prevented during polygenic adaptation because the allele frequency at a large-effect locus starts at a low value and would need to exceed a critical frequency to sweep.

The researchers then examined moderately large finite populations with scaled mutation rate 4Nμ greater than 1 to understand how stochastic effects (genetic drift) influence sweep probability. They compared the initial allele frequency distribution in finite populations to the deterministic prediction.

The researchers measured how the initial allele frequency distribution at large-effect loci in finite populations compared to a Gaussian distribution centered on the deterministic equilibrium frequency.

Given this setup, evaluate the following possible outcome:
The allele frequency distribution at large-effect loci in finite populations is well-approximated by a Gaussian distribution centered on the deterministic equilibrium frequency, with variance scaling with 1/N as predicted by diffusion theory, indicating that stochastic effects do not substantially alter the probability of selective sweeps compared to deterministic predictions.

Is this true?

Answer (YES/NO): NO